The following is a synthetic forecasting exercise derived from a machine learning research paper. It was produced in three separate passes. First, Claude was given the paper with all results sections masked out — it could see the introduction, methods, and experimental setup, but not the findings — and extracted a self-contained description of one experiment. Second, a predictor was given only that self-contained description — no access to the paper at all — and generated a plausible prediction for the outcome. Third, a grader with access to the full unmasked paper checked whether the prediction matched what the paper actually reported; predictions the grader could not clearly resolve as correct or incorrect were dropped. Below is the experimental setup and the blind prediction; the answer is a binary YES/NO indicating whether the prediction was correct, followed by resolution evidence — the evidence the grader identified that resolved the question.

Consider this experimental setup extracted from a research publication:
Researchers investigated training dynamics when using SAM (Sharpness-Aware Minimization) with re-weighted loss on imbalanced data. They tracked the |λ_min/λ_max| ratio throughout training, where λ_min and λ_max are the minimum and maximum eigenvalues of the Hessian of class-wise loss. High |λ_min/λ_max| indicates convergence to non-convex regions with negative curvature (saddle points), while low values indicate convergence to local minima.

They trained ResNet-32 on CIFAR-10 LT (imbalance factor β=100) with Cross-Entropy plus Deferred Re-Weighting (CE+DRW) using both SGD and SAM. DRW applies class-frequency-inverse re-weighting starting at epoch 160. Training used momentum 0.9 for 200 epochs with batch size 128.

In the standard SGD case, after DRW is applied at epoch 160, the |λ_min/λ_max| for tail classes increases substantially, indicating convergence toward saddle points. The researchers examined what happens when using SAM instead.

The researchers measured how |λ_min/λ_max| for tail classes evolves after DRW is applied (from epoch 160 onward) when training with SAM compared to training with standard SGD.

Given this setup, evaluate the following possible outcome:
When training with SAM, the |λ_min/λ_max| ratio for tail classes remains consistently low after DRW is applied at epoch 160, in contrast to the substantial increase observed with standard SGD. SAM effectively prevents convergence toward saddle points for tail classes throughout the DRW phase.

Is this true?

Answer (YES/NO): YES